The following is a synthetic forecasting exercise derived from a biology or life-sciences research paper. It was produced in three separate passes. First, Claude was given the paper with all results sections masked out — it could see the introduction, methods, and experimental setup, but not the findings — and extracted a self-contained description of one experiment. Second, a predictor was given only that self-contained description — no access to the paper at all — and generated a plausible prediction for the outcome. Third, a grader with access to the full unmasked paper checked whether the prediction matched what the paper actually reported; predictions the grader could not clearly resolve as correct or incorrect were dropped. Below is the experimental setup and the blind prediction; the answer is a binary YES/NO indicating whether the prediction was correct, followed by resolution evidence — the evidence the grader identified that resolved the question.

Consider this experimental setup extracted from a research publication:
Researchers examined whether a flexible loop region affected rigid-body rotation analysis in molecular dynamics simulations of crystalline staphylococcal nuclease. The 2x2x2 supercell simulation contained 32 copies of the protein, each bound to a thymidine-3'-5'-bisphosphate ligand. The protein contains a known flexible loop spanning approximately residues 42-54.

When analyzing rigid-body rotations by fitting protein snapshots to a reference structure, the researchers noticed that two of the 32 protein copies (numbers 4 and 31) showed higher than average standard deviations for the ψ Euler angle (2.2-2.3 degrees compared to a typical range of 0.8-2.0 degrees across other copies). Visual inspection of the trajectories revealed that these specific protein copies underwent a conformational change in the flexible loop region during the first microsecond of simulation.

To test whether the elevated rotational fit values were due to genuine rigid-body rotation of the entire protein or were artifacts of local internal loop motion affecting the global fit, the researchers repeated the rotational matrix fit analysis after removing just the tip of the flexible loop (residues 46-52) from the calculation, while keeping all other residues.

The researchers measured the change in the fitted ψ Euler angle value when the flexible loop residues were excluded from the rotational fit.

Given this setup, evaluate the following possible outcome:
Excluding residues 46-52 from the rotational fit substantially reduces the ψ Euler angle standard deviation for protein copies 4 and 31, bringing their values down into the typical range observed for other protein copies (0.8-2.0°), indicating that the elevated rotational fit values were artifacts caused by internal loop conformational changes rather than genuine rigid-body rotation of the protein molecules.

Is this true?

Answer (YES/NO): YES